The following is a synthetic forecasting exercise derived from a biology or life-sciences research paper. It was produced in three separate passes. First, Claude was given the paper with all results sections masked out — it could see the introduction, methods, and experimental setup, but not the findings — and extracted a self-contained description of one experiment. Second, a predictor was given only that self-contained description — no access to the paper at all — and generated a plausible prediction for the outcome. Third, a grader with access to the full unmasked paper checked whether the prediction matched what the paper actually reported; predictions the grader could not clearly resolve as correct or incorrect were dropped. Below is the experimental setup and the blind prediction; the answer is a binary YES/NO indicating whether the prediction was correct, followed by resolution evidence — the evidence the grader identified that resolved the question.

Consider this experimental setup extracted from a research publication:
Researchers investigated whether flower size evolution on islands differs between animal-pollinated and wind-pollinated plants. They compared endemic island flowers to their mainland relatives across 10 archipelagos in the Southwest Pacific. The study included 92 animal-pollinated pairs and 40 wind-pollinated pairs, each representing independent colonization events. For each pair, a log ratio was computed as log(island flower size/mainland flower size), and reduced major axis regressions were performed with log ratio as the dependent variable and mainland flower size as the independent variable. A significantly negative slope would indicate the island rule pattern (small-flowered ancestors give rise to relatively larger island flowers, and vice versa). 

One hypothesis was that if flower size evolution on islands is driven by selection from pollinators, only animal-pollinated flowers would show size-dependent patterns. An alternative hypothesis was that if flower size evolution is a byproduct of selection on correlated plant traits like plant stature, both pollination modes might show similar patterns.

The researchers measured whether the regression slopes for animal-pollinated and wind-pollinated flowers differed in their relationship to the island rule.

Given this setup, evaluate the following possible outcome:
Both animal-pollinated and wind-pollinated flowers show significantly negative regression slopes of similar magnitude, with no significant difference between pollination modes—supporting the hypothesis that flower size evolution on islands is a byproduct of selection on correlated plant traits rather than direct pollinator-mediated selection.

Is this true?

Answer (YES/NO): NO